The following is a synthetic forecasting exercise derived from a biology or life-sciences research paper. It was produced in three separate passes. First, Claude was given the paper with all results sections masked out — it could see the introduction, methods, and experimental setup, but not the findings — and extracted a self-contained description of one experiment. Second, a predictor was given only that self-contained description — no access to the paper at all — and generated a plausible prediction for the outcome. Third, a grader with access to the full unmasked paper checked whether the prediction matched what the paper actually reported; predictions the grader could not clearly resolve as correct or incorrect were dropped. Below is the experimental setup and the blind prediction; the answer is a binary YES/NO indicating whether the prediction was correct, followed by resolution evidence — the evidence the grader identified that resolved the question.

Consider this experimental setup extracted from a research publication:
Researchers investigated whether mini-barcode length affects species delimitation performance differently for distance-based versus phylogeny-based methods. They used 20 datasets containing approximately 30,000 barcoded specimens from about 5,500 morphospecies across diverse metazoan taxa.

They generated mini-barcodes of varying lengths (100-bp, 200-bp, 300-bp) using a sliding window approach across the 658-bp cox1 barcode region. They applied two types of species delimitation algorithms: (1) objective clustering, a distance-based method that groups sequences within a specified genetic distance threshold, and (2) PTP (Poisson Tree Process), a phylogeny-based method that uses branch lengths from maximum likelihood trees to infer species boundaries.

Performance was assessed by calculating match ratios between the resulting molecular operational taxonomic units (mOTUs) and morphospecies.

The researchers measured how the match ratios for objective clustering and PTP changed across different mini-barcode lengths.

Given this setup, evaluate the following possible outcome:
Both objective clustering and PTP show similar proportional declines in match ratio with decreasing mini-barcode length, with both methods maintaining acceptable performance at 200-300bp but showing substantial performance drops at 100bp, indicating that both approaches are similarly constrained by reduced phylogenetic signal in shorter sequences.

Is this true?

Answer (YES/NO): NO